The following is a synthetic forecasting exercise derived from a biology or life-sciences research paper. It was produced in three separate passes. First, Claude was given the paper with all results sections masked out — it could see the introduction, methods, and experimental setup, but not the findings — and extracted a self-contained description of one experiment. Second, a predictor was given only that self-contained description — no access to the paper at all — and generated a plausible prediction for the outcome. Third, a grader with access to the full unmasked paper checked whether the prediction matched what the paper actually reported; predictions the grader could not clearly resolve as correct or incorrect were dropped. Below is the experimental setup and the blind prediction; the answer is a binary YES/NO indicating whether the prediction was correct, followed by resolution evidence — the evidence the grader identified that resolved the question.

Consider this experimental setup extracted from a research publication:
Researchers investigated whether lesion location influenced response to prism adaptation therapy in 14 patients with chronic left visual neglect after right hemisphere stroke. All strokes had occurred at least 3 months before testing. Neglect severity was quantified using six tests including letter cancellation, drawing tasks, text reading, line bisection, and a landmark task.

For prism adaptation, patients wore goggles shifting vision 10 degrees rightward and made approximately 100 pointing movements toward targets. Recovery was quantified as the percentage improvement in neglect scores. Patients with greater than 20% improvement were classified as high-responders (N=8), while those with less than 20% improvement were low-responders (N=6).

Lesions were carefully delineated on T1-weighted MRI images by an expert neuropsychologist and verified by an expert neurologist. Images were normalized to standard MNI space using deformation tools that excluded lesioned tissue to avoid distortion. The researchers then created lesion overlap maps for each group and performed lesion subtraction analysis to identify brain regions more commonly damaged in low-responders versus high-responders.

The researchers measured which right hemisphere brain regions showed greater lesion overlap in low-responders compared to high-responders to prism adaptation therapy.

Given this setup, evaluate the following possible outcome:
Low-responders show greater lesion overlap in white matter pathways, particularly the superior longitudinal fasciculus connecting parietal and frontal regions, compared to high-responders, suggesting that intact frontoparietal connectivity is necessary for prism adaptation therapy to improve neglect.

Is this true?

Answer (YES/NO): NO